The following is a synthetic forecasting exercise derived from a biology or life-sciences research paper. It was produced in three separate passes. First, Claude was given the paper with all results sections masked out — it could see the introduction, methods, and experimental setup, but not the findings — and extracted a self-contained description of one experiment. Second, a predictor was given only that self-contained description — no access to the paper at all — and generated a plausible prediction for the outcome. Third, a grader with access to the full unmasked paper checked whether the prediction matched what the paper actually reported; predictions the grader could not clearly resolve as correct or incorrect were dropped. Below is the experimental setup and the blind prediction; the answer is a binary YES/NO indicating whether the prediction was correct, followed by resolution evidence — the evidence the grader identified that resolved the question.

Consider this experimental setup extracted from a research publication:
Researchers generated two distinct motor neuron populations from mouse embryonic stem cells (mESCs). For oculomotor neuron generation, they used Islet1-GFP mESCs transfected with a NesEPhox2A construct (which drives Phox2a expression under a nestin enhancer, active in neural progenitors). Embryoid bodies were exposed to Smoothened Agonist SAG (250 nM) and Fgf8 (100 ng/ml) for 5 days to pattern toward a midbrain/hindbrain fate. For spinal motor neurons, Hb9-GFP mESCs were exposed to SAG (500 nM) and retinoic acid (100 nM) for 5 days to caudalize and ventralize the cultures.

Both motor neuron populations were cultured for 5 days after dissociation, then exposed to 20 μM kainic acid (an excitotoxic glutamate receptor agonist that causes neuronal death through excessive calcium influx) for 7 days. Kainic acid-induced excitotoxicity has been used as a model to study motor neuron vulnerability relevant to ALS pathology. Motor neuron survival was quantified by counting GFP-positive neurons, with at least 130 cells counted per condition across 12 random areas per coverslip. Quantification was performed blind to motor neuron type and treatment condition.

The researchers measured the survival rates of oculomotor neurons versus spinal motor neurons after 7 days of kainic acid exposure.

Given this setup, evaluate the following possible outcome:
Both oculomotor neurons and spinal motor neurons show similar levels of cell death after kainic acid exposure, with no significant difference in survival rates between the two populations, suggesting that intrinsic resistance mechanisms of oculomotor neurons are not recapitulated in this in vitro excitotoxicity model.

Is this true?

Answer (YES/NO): NO